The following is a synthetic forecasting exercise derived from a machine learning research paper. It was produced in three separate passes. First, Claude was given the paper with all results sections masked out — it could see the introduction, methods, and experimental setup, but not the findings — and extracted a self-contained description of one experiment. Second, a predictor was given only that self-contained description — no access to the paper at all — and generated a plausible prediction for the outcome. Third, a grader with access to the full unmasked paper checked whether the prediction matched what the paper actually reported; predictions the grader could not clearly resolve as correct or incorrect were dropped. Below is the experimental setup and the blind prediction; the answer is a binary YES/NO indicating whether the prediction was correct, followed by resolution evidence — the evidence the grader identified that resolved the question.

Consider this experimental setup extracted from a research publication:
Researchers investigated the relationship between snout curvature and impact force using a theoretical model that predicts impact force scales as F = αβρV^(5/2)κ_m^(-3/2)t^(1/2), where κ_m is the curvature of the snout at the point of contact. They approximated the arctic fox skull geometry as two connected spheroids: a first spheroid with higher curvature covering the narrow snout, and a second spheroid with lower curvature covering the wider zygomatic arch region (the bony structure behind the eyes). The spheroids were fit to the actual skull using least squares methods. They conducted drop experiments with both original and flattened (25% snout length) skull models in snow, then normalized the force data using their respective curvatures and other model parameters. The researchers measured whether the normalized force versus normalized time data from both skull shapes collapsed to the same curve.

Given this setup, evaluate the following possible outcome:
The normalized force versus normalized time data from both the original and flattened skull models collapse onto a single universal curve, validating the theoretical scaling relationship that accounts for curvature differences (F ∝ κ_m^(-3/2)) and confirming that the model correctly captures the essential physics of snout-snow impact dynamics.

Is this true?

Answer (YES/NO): NO